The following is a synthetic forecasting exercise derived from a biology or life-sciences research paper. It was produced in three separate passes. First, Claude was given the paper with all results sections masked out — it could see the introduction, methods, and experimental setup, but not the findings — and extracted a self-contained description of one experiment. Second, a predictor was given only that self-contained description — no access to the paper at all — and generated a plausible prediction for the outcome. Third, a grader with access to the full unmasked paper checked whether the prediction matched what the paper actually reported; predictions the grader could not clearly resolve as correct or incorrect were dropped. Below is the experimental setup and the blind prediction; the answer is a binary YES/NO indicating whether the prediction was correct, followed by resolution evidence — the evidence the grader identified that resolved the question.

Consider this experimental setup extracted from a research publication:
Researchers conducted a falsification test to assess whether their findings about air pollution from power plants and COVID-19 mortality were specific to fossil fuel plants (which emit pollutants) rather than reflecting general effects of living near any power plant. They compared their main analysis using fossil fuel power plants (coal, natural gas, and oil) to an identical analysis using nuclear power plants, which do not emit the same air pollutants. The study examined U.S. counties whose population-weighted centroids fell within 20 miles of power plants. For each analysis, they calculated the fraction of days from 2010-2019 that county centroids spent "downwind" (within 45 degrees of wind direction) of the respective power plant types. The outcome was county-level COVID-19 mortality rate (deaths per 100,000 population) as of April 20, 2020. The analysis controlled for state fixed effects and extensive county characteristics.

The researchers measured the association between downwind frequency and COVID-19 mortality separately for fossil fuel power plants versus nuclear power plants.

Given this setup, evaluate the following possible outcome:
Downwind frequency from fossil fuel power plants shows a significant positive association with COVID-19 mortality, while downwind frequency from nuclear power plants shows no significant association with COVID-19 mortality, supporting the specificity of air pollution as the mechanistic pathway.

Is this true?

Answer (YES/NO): YES